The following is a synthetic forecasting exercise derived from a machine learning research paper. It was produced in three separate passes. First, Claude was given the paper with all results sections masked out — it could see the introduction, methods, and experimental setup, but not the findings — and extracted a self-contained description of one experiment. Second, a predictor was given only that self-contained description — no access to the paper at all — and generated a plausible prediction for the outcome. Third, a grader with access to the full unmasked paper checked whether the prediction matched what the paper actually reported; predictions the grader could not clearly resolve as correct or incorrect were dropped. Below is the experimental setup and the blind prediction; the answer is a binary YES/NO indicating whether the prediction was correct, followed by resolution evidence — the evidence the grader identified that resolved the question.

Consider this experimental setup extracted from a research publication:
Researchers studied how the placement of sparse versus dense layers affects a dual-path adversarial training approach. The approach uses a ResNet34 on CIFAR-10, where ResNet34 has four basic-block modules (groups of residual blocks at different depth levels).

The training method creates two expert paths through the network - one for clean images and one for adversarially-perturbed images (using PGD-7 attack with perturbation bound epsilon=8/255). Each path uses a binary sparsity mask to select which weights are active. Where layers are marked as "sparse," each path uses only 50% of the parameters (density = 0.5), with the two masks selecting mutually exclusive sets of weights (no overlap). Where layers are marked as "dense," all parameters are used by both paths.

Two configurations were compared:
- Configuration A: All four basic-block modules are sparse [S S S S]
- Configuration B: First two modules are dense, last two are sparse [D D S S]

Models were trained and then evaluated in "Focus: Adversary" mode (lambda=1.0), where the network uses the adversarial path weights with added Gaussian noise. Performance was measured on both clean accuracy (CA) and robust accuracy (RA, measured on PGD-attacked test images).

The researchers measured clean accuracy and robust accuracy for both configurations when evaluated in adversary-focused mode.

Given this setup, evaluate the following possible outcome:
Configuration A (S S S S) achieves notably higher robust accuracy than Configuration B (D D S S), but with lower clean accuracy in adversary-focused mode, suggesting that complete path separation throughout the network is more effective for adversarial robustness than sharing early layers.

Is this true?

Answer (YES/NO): NO